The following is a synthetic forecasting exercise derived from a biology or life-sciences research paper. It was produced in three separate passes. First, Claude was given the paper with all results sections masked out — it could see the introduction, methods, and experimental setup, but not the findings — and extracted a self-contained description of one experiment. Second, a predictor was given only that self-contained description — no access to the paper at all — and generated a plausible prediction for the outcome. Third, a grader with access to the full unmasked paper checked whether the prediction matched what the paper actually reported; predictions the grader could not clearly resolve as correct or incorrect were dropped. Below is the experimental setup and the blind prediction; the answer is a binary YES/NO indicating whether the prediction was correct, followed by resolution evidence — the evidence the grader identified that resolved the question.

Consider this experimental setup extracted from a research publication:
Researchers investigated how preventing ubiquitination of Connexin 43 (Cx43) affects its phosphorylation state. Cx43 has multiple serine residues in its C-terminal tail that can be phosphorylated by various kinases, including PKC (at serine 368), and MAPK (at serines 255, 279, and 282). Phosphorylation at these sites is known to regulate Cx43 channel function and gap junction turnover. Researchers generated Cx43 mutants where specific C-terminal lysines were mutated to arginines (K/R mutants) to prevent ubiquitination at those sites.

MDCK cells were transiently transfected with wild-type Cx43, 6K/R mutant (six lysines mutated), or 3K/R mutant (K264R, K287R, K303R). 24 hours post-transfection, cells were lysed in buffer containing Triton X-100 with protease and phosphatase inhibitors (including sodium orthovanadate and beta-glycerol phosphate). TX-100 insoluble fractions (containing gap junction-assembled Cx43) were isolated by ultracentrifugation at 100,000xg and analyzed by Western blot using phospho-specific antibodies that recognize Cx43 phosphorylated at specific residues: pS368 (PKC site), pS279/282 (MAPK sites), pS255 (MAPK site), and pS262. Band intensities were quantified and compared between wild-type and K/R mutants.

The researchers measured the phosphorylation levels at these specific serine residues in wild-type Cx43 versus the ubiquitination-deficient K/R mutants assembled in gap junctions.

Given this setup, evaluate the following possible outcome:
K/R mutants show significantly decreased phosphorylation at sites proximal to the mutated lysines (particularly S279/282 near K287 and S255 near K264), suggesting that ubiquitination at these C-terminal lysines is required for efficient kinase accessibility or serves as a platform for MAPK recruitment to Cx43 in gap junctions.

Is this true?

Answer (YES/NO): NO